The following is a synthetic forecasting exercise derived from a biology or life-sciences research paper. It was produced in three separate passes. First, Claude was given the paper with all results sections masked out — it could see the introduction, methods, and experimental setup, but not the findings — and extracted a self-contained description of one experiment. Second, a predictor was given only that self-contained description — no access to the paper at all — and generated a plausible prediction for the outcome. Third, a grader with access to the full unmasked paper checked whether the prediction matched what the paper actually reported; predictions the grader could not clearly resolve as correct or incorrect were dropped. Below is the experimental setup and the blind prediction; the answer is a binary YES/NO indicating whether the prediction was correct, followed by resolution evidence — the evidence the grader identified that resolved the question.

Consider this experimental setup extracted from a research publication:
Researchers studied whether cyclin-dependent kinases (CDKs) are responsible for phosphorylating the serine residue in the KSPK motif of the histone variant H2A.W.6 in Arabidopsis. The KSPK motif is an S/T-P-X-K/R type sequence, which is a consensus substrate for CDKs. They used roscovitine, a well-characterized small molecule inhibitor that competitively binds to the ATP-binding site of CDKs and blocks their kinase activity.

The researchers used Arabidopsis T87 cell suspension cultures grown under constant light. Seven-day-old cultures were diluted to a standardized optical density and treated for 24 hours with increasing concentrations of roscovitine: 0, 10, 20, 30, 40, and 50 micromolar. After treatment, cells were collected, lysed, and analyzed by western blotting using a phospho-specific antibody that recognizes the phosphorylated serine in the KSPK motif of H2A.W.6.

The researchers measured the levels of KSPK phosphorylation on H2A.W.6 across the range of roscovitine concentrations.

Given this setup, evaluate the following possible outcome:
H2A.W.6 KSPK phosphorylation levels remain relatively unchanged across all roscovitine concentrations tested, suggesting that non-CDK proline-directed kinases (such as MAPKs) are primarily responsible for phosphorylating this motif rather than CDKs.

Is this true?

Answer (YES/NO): NO